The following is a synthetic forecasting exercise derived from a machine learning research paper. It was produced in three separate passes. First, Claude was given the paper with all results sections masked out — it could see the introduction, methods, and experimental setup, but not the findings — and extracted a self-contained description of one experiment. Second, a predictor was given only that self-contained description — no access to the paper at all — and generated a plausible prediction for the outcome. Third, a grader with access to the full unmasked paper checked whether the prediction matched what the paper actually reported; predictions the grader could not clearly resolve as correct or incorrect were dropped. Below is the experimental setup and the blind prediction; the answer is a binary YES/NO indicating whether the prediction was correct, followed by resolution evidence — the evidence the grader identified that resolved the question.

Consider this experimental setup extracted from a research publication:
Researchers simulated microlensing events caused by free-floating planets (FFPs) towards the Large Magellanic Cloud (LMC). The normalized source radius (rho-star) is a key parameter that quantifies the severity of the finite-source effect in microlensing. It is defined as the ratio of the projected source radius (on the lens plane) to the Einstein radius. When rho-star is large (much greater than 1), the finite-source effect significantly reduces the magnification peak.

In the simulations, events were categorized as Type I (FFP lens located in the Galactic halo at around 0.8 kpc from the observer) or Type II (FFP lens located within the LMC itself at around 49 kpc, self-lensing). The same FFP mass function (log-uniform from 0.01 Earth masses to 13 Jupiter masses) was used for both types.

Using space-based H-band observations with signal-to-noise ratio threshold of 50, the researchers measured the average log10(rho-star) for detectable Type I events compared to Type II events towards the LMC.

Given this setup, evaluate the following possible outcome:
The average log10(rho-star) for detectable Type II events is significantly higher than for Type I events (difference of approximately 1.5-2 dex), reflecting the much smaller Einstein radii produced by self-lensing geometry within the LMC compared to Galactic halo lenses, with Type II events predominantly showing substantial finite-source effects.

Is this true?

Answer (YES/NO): YES